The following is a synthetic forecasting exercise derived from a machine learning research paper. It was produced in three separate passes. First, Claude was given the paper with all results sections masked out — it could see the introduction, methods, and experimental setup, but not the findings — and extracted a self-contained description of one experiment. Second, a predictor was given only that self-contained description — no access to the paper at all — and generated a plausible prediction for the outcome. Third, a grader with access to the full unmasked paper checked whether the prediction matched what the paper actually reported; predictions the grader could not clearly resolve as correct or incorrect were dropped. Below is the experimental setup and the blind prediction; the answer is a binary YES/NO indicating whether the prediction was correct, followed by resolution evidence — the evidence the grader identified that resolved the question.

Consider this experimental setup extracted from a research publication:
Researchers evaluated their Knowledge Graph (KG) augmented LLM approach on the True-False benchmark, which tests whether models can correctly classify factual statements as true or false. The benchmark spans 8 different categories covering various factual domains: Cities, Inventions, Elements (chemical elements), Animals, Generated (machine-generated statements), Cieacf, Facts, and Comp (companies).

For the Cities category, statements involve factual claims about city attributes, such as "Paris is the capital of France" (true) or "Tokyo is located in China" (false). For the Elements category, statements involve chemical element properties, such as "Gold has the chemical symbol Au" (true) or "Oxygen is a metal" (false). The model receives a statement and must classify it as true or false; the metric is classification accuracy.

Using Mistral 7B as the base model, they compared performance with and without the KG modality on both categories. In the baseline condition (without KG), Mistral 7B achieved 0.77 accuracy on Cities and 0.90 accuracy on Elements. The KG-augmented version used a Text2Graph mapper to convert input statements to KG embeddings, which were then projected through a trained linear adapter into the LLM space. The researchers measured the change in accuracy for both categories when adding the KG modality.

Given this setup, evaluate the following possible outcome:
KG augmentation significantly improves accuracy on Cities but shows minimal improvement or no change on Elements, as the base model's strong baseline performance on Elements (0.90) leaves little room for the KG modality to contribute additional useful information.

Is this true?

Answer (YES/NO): NO